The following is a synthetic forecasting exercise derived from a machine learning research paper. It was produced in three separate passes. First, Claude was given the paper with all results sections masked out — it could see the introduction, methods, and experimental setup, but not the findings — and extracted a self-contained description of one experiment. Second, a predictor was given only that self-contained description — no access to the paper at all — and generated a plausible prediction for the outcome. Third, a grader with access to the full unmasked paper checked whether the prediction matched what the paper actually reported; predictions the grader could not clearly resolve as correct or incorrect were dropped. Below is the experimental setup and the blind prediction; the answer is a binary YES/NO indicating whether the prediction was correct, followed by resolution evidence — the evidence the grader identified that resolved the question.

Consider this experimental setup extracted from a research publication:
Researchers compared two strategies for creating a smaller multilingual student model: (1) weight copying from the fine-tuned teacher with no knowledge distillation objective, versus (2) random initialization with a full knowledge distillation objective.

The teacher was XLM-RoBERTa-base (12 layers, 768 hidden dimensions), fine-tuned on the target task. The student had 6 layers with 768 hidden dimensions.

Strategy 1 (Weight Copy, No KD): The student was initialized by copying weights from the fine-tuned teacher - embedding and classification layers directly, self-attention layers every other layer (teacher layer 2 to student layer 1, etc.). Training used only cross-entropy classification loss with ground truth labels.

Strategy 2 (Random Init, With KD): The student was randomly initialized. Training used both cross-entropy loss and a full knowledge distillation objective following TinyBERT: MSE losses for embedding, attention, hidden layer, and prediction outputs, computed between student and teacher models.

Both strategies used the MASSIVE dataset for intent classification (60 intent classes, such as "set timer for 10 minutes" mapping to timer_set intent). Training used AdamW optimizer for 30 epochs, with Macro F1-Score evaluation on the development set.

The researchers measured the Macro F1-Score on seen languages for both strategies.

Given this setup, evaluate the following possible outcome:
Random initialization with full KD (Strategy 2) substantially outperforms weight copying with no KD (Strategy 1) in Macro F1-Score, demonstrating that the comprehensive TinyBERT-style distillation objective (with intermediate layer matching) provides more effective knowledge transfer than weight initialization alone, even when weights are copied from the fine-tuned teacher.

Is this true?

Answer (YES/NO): NO